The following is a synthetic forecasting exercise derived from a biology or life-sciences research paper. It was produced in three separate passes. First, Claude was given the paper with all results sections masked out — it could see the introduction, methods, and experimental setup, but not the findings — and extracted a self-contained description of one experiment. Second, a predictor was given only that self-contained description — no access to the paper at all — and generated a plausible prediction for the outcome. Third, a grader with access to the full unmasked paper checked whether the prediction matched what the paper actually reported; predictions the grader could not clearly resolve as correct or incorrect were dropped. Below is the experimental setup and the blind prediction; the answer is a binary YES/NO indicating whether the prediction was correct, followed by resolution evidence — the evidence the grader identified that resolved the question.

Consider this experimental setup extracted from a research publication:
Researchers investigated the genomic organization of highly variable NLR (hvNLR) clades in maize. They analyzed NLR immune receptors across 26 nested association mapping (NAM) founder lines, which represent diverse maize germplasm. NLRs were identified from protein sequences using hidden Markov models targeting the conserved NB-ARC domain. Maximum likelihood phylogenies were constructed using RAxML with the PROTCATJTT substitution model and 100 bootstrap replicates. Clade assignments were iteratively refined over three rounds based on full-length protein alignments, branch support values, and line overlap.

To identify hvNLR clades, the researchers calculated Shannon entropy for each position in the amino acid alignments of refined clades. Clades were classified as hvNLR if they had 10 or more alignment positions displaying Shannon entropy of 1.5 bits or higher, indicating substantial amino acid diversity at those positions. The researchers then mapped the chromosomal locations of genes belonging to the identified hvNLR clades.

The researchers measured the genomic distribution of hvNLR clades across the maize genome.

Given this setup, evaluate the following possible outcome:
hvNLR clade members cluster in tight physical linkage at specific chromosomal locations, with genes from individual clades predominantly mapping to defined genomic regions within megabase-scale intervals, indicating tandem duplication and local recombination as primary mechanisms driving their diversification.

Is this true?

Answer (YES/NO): YES